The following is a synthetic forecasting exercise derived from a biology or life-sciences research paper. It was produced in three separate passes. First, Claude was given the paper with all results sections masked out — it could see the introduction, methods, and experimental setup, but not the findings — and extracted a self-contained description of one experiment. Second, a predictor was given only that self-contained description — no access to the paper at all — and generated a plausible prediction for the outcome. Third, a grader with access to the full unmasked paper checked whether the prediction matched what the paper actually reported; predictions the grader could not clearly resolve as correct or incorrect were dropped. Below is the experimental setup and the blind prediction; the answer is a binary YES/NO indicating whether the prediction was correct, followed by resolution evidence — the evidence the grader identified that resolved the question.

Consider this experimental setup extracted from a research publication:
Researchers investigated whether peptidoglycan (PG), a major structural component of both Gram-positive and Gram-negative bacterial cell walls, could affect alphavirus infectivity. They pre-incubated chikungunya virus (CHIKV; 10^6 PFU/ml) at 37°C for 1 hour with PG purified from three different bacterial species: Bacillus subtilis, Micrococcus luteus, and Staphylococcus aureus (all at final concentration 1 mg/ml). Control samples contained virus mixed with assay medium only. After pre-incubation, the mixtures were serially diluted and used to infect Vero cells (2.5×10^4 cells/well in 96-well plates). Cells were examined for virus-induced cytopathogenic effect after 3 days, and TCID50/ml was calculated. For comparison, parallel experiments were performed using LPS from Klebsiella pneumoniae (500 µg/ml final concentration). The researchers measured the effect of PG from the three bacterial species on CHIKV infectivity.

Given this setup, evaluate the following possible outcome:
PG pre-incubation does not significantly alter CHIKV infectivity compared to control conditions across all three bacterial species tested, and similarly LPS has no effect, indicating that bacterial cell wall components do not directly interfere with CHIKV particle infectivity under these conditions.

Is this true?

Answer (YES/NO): NO